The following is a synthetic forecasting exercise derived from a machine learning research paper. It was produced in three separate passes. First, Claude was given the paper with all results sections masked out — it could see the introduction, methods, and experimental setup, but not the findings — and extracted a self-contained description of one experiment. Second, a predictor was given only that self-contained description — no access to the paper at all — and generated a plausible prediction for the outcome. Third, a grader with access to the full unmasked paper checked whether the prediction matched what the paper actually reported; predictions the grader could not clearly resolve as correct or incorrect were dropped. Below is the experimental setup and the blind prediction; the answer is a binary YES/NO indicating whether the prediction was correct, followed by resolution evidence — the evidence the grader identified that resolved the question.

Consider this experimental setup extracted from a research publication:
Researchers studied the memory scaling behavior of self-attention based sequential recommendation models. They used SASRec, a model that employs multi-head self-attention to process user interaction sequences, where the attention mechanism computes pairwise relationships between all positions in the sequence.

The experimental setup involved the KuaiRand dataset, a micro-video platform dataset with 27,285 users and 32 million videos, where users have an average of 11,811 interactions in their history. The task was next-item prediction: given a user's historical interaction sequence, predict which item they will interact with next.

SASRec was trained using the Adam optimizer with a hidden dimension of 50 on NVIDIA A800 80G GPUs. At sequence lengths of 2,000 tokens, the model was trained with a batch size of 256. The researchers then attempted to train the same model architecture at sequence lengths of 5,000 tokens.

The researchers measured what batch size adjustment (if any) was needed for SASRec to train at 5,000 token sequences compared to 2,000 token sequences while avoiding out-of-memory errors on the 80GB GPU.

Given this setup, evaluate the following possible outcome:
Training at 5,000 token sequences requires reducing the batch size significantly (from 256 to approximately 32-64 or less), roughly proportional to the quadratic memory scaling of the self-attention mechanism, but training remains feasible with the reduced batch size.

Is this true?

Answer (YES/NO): YES